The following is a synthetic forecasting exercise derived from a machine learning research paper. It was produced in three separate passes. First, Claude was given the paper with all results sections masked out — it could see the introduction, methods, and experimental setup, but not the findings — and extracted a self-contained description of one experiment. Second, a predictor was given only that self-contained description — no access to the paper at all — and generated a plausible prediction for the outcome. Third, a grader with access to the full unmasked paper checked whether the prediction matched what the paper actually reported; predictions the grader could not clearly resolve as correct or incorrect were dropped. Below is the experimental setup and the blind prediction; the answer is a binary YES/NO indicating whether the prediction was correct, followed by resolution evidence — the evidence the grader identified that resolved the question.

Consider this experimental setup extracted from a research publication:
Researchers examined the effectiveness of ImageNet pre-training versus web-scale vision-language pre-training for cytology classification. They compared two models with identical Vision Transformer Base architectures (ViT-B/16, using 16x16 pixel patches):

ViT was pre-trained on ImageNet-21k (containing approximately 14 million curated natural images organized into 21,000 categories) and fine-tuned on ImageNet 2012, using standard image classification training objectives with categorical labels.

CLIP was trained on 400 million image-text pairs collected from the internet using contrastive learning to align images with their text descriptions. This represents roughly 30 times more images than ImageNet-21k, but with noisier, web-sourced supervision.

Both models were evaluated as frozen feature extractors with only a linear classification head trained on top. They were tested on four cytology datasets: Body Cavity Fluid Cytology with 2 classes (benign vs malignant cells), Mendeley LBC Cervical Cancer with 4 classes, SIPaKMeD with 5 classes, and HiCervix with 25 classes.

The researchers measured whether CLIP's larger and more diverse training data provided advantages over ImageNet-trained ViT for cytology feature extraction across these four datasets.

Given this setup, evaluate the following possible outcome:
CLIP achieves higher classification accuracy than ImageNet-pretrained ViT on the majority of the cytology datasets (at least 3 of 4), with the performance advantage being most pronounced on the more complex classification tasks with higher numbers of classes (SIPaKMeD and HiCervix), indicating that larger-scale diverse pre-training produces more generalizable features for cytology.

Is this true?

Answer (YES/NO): NO